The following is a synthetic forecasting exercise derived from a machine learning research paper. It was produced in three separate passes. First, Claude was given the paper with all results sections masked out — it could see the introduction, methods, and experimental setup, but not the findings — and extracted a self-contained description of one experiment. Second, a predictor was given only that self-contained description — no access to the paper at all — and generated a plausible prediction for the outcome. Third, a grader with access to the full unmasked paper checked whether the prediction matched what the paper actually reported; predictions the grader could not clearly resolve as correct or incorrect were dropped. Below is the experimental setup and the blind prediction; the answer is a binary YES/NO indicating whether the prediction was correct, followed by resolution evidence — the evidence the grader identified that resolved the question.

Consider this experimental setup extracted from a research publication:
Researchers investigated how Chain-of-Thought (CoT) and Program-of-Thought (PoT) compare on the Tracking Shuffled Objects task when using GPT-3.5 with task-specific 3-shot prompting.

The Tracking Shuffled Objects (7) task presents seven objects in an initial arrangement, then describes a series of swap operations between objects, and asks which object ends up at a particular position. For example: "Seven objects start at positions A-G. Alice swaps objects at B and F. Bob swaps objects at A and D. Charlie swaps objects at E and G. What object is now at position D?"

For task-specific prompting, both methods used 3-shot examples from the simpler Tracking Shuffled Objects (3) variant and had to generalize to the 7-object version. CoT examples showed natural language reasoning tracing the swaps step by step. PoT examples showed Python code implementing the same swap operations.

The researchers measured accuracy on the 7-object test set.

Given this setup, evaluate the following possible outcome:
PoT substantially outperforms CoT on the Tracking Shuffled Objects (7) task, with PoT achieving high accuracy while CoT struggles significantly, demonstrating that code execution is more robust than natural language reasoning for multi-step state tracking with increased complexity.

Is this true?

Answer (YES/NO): NO